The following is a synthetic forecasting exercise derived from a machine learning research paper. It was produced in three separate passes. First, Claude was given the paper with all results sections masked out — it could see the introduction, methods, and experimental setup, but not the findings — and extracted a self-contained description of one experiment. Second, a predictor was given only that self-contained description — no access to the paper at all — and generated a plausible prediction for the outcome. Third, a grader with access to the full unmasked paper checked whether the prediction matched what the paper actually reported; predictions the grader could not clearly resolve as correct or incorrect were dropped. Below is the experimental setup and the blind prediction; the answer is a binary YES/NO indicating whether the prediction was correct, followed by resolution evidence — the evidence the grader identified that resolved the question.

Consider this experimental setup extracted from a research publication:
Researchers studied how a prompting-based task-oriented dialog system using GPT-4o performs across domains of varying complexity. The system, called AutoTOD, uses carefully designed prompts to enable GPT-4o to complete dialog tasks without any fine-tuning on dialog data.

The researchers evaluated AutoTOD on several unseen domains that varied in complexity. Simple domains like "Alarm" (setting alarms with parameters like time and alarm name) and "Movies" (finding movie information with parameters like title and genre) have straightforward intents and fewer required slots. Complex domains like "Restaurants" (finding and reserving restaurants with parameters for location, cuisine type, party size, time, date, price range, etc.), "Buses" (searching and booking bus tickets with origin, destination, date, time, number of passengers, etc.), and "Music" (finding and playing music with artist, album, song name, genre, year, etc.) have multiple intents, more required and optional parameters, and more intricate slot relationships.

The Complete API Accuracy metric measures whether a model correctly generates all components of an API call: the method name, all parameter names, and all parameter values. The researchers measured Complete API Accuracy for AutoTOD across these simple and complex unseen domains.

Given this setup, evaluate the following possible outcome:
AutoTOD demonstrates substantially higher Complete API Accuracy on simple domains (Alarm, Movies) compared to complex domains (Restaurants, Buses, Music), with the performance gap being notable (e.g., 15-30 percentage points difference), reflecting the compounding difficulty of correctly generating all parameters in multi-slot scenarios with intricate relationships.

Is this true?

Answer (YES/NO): YES